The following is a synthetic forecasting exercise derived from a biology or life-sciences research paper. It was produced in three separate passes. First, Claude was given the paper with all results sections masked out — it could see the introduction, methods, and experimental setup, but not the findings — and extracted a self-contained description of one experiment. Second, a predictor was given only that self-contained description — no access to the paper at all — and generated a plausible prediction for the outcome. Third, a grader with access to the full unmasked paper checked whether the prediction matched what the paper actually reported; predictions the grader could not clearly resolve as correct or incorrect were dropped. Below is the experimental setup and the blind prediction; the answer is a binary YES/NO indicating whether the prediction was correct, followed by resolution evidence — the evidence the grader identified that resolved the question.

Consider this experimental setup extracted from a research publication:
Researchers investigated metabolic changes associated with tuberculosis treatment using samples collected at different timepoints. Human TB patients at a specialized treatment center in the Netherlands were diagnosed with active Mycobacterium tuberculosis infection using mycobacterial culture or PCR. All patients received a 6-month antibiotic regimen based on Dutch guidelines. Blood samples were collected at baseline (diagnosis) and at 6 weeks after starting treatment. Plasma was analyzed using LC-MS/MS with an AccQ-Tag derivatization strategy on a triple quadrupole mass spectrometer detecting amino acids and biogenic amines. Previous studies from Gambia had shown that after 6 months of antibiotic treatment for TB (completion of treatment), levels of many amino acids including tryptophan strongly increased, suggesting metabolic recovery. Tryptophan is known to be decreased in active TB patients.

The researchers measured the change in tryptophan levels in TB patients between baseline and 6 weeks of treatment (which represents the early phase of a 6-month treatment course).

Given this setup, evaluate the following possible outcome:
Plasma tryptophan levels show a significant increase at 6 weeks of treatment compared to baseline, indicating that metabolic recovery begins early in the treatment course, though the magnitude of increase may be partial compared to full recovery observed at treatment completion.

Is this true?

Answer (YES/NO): NO